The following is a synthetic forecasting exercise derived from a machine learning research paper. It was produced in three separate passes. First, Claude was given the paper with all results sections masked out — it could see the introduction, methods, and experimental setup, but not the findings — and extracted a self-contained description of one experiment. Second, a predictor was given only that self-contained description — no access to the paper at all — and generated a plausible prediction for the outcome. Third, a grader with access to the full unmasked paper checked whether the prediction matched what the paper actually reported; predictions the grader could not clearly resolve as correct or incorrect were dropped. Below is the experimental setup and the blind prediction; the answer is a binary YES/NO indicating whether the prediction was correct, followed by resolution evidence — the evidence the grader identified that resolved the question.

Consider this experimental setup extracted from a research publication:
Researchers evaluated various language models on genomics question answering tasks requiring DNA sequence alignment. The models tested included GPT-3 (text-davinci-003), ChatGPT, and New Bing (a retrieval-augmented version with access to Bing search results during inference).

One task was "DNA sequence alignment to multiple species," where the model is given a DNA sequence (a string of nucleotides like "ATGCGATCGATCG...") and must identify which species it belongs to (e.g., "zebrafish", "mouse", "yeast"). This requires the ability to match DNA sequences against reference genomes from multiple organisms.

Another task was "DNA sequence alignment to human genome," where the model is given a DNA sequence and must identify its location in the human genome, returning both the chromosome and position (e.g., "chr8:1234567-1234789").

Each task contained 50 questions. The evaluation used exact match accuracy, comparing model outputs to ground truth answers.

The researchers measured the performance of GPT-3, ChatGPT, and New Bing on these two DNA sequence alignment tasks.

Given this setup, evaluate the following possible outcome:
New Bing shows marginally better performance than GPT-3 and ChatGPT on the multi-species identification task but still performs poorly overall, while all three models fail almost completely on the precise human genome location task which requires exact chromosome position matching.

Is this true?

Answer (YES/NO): NO